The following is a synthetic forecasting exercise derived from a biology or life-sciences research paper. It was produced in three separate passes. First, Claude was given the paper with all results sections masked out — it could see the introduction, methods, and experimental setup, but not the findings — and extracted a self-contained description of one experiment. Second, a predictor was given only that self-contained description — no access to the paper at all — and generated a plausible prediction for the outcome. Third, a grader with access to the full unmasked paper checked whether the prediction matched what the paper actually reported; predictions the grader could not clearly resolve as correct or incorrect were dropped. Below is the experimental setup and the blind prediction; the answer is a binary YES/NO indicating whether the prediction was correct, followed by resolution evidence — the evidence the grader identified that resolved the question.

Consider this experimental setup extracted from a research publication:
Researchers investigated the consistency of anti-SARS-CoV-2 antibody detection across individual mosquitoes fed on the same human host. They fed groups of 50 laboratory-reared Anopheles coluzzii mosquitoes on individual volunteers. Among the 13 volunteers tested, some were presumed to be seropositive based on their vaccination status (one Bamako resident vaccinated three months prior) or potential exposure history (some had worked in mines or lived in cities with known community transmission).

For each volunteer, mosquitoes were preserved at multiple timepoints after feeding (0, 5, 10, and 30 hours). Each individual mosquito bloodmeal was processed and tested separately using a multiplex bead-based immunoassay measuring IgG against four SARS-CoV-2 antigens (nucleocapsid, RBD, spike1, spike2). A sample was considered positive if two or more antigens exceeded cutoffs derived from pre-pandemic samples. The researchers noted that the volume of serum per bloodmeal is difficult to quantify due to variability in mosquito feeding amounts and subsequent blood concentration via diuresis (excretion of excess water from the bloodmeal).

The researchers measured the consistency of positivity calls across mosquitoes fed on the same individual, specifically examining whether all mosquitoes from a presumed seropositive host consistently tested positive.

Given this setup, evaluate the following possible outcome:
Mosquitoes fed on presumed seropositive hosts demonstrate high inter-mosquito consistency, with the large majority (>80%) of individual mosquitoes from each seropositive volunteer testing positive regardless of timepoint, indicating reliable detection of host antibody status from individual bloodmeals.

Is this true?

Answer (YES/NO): NO